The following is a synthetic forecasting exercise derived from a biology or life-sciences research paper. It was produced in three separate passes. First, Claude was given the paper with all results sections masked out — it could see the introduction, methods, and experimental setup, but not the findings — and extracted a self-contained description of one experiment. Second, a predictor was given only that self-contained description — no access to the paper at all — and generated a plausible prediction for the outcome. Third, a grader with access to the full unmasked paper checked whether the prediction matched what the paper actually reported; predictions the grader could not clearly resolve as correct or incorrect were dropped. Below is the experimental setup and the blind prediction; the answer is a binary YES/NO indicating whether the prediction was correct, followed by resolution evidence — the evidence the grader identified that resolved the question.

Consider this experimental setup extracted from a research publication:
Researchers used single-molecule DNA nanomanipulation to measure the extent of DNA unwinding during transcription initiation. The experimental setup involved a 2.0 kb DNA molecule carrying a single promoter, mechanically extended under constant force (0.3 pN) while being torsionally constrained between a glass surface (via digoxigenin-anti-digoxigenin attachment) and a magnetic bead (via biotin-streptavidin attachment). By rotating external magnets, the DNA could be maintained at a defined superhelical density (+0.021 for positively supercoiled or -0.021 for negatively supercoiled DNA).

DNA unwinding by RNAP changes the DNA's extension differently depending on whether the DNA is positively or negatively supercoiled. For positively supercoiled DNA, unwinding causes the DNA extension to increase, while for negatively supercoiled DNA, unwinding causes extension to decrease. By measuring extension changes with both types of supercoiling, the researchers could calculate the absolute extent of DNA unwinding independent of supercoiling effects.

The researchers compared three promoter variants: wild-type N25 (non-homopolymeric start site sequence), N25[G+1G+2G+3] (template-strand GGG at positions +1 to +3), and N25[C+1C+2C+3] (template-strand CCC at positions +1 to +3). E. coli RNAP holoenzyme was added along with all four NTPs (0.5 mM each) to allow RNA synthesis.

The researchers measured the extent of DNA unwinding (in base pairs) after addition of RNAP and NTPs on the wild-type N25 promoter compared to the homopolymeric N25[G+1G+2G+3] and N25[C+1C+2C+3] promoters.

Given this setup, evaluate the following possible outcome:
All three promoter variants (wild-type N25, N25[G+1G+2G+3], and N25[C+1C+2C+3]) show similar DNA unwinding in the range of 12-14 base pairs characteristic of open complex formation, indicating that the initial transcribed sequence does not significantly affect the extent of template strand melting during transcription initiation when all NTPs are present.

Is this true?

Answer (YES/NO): NO